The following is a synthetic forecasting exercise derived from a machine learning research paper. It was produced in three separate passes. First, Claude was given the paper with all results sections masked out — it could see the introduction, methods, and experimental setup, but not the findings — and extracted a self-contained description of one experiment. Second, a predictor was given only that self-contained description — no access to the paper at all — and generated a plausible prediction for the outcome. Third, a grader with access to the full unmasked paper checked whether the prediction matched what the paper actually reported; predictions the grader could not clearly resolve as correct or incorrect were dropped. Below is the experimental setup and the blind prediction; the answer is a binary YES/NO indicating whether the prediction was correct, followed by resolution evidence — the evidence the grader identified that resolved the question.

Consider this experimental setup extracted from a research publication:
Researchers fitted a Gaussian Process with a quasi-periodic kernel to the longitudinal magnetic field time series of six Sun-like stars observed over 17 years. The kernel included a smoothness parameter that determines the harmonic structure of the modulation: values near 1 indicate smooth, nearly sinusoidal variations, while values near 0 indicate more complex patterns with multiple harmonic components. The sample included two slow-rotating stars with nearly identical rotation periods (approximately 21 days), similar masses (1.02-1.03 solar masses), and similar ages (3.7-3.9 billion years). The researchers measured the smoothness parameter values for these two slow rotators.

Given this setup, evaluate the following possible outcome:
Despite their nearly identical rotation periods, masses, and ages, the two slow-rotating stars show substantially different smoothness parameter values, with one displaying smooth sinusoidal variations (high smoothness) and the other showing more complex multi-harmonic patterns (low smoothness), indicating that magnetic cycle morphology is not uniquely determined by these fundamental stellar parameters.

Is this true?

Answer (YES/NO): YES